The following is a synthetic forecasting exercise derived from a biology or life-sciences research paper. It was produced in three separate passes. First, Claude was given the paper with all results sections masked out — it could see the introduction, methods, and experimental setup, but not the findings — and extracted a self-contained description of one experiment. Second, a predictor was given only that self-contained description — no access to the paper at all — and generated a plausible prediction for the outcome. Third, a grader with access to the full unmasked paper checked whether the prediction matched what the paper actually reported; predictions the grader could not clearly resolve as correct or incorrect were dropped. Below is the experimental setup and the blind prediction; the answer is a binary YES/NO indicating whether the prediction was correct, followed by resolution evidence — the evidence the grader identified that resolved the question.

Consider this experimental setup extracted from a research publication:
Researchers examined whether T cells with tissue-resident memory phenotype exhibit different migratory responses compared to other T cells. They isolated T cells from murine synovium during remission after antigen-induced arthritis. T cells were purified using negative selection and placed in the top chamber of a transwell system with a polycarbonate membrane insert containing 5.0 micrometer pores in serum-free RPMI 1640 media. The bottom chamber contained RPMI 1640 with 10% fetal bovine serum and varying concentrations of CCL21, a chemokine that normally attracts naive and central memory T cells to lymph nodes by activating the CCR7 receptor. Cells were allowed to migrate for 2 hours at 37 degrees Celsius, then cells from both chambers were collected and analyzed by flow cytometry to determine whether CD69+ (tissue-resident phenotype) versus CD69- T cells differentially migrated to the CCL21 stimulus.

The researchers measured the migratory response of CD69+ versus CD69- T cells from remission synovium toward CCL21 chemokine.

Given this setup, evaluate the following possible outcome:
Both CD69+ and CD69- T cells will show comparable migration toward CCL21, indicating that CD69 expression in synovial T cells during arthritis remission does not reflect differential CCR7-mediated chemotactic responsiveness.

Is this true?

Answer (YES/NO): NO